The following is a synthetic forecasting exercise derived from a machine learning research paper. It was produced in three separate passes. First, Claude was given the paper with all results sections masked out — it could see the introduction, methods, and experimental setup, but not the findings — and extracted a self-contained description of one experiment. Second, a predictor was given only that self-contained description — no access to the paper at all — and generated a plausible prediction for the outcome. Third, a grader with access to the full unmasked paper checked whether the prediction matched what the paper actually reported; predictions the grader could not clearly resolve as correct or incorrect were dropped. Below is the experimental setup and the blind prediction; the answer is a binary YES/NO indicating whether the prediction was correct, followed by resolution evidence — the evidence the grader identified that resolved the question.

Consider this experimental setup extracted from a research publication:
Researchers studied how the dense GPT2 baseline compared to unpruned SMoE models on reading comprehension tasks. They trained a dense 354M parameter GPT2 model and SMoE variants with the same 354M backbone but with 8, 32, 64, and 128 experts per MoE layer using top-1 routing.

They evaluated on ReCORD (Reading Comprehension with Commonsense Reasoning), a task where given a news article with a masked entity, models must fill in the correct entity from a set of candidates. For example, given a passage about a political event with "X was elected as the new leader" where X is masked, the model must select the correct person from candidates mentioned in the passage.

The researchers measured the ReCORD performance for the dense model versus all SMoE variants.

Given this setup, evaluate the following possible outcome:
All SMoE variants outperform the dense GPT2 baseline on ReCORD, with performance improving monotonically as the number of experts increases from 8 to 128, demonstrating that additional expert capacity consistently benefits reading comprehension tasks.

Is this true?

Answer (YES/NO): YES